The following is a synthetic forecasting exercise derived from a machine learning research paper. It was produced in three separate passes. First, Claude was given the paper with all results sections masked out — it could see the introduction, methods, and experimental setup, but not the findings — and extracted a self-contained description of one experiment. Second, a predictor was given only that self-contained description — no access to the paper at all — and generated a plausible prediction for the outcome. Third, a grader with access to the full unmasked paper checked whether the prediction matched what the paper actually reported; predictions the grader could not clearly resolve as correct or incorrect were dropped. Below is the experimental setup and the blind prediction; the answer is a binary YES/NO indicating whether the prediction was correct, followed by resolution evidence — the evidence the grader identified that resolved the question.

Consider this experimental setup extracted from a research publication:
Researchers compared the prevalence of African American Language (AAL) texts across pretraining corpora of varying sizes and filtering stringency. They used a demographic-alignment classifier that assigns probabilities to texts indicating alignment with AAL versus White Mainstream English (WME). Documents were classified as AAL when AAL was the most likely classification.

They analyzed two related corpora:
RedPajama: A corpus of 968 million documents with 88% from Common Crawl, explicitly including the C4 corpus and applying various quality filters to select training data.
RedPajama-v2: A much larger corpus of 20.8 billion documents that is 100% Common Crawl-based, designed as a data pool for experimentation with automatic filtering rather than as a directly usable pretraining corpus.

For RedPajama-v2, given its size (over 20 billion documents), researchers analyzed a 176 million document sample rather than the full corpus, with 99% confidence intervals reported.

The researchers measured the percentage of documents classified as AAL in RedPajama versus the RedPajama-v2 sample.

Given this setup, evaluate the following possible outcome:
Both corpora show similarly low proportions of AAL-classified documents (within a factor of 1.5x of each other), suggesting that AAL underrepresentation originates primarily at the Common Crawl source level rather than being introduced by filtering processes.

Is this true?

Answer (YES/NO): NO